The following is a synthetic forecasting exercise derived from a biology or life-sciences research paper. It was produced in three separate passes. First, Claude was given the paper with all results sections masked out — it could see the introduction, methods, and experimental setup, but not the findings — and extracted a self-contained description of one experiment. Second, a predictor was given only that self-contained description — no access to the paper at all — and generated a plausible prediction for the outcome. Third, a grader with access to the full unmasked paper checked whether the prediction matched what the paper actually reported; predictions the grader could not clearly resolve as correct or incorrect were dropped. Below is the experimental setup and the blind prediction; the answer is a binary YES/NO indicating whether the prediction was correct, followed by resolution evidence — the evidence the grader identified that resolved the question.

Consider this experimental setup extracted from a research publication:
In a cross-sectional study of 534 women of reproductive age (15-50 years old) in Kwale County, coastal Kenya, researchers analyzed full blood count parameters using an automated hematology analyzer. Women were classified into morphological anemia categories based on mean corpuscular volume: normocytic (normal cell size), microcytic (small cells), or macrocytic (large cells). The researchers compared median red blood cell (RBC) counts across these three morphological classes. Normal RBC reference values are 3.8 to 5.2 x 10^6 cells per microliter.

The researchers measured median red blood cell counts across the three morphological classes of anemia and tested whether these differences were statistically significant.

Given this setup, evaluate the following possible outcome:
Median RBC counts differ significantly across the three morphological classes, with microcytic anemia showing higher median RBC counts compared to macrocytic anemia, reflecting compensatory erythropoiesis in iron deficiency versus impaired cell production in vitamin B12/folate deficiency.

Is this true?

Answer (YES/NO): YES